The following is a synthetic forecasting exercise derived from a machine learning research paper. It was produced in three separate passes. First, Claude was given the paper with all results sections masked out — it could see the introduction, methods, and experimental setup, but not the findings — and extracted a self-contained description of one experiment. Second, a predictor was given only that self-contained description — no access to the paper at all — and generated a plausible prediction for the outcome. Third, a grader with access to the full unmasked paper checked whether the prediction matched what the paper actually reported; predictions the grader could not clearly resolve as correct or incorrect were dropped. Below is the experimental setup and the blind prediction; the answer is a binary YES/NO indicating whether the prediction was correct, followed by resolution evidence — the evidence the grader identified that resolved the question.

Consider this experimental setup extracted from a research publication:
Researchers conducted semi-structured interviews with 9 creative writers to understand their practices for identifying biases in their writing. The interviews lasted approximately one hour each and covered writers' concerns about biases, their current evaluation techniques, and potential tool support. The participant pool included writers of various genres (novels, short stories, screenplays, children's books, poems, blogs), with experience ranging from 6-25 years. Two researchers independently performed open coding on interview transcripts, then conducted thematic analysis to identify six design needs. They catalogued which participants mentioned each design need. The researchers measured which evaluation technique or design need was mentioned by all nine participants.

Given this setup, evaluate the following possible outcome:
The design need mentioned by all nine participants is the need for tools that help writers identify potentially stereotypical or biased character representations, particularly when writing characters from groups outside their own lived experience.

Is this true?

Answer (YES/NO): NO